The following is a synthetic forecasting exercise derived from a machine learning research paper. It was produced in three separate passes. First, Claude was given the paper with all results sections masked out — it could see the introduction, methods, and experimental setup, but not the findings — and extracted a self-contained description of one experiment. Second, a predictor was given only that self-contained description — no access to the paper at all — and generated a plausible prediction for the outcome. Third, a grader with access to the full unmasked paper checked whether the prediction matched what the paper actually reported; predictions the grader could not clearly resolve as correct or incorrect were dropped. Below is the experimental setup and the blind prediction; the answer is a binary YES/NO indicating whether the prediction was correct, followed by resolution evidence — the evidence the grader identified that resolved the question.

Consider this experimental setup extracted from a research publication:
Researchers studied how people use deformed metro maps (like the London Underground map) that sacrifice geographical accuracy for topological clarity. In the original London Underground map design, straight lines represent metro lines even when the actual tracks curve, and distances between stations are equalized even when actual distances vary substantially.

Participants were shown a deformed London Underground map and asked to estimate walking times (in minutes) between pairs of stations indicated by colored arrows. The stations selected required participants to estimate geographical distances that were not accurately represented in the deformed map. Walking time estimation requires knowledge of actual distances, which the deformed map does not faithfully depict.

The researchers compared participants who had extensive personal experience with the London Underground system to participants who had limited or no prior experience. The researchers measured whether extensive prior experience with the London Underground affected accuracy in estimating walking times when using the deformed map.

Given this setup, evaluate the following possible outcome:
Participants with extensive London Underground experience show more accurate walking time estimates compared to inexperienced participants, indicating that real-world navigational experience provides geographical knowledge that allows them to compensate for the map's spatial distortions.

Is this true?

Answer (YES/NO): YES